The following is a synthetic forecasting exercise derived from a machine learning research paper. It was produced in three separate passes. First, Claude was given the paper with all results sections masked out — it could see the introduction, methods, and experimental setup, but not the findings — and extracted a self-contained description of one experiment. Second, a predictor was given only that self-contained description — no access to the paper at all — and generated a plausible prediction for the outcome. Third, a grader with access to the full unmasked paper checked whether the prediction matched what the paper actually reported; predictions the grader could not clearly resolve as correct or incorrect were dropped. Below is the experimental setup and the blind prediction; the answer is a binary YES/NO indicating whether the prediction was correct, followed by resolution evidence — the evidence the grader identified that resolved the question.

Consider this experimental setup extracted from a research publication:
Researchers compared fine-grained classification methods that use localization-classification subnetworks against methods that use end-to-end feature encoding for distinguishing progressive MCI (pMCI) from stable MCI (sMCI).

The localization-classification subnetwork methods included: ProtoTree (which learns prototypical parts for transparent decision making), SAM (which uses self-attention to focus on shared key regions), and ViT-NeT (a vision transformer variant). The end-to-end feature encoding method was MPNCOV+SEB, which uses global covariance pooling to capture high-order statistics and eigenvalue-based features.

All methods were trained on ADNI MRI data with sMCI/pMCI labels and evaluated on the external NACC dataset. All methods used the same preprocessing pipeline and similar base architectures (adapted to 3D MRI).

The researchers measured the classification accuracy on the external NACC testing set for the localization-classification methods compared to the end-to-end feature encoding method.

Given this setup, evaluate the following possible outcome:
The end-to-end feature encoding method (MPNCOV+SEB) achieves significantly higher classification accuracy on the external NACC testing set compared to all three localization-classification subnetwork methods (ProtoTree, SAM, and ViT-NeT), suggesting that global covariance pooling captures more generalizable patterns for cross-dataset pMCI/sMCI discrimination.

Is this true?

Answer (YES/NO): NO